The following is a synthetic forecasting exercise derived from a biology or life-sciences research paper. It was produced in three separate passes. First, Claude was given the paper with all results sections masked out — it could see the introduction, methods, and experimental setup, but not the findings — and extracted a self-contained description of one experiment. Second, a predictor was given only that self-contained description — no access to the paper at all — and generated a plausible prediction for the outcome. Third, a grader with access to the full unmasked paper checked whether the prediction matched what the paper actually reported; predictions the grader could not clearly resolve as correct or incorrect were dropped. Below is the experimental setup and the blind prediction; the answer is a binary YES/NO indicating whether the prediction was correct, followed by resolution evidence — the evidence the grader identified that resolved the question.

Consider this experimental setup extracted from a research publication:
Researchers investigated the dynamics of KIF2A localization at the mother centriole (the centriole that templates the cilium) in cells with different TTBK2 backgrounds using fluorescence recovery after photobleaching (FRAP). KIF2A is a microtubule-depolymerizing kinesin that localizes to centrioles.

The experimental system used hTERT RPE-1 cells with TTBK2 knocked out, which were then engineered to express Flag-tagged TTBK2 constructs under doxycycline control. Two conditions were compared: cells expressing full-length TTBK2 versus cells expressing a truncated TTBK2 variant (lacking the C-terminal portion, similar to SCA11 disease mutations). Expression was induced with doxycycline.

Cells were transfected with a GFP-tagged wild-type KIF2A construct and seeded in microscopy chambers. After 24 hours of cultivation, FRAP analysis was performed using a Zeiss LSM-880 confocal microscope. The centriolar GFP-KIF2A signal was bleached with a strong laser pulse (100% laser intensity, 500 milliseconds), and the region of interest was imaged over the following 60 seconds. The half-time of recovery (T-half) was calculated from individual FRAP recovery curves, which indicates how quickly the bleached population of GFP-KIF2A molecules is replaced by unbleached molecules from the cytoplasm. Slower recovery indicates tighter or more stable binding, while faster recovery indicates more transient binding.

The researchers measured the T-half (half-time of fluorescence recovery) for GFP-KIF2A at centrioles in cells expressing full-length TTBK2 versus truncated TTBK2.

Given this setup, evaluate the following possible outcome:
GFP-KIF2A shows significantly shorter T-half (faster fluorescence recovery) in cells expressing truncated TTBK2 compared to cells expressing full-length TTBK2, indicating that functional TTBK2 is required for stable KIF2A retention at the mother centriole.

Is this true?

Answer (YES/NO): NO